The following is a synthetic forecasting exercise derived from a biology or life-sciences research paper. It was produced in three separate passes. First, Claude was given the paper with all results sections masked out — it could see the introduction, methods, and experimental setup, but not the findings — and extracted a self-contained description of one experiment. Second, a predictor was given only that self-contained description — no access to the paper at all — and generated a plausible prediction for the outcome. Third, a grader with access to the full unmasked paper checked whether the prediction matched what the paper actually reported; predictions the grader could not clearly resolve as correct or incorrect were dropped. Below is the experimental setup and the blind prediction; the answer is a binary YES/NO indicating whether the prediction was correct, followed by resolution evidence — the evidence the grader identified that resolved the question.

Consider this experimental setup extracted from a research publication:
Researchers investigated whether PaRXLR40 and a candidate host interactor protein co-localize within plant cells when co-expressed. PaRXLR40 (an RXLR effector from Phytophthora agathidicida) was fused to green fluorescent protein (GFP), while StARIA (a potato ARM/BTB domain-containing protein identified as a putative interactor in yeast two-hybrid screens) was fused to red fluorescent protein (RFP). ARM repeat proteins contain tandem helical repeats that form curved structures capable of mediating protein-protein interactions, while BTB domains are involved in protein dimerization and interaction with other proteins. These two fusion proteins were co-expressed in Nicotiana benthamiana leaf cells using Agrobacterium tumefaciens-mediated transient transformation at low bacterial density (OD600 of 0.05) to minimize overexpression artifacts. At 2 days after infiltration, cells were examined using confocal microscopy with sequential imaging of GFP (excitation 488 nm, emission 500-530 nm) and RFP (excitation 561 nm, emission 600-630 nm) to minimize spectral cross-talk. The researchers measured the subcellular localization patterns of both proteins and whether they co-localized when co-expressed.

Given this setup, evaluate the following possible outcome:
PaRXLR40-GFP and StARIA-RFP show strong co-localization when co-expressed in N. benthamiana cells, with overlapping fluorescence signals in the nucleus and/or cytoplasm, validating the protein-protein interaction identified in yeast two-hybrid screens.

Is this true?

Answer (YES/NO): NO